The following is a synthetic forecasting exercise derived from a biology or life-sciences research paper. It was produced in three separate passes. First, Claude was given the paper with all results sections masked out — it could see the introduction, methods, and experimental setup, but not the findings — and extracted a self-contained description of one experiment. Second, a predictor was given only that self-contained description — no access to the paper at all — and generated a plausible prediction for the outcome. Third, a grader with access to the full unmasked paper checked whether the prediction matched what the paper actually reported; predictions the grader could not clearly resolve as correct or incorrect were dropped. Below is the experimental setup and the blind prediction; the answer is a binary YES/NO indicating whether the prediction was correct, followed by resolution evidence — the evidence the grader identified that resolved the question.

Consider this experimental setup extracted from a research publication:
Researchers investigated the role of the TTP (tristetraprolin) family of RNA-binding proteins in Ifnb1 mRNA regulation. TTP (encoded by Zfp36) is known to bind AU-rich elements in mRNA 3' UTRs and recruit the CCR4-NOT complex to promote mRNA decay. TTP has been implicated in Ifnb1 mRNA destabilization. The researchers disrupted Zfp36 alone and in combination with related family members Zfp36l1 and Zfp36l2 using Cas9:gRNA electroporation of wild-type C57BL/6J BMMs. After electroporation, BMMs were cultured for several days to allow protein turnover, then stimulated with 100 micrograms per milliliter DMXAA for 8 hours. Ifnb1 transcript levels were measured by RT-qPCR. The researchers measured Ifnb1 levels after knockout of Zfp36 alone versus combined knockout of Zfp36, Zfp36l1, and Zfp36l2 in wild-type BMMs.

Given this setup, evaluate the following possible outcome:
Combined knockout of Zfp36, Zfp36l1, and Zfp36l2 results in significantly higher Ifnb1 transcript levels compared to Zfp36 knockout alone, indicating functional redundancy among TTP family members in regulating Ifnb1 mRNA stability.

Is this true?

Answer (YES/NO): YES